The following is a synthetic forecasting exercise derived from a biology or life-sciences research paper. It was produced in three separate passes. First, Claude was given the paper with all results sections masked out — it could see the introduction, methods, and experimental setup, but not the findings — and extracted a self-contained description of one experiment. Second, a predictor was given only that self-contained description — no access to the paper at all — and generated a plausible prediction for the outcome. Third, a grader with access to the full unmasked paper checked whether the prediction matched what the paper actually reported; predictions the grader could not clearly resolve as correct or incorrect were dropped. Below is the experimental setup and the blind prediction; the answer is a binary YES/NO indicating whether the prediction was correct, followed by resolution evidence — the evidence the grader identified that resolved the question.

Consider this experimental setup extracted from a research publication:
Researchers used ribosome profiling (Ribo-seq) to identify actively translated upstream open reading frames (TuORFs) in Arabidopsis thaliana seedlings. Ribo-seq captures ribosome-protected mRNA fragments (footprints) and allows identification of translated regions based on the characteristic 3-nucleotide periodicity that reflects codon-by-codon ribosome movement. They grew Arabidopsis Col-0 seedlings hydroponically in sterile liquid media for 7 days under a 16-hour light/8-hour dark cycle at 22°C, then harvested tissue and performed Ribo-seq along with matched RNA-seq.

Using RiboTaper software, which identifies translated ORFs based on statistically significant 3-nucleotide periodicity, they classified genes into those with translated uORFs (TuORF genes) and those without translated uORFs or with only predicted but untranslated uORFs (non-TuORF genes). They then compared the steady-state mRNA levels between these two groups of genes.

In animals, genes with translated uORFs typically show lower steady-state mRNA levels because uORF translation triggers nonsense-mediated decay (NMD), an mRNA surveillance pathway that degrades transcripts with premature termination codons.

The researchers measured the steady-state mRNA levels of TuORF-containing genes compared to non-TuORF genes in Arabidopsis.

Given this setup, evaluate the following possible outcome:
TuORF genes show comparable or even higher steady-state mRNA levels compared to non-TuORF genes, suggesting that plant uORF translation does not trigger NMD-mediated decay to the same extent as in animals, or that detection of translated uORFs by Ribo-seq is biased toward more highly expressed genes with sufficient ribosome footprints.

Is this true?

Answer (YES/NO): YES